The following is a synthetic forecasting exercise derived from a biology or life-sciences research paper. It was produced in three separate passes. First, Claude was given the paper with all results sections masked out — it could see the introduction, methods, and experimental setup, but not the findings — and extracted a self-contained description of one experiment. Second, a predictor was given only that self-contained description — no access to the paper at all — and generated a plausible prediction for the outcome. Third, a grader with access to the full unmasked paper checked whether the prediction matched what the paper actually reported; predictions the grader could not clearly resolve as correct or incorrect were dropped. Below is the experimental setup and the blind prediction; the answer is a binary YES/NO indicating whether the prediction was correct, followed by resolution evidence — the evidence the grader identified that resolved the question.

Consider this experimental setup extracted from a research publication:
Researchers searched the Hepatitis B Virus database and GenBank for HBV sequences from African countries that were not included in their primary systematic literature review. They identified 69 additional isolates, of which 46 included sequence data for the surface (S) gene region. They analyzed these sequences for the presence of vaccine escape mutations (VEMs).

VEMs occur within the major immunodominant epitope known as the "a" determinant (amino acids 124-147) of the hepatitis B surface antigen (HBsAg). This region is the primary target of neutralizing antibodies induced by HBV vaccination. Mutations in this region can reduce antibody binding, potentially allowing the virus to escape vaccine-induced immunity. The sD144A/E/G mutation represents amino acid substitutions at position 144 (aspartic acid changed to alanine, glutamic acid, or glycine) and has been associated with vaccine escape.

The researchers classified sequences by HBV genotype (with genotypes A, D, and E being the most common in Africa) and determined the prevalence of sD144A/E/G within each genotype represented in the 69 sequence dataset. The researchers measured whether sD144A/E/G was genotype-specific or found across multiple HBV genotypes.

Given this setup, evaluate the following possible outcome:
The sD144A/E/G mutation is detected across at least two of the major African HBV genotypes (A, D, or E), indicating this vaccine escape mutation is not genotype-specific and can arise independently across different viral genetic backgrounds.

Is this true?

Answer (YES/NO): YES